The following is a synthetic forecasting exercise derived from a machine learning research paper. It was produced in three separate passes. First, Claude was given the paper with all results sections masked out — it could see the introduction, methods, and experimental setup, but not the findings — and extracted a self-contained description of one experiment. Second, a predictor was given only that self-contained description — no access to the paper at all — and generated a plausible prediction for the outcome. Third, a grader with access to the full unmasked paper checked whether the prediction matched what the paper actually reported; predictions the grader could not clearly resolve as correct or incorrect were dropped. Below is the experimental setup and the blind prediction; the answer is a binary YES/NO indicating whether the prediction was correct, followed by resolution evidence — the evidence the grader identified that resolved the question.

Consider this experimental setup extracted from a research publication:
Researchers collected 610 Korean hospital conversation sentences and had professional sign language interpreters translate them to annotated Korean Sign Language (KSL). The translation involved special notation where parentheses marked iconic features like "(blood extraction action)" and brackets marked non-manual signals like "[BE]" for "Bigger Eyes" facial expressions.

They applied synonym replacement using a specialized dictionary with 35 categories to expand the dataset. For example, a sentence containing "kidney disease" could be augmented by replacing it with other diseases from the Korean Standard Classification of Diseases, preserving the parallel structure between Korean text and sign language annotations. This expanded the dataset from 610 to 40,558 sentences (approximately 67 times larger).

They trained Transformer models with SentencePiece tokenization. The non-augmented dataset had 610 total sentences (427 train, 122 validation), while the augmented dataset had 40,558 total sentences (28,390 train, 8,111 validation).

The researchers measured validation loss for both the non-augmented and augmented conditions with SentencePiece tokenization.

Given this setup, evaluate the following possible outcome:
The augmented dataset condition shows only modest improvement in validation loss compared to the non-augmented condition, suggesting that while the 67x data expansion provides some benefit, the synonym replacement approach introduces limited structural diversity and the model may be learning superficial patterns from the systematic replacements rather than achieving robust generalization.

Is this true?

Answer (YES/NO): NO